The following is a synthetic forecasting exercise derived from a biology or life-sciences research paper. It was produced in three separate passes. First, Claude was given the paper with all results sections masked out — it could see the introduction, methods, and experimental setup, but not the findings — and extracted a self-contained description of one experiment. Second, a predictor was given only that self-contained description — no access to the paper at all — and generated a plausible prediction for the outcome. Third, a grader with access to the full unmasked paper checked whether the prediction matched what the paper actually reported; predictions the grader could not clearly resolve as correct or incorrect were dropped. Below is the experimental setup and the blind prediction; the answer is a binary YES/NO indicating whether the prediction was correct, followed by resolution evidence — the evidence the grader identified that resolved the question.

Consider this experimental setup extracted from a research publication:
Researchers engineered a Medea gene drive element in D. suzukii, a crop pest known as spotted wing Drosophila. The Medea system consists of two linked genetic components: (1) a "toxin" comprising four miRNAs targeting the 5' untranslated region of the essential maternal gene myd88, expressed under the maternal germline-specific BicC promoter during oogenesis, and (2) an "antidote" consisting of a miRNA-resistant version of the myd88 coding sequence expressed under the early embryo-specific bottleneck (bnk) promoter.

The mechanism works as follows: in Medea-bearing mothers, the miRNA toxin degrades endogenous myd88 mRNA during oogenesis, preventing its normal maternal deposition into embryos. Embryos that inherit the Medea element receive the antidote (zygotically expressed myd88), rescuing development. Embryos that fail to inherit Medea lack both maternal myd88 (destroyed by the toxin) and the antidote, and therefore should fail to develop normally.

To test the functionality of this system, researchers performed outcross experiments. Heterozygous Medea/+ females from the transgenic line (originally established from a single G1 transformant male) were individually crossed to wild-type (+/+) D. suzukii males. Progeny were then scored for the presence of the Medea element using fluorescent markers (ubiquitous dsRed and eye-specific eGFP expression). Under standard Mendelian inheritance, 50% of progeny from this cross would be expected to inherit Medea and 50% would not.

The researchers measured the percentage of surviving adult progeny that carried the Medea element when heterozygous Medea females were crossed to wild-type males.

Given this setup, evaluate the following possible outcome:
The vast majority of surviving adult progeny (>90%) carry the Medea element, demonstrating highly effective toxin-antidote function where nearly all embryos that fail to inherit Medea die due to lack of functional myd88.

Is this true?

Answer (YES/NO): YES